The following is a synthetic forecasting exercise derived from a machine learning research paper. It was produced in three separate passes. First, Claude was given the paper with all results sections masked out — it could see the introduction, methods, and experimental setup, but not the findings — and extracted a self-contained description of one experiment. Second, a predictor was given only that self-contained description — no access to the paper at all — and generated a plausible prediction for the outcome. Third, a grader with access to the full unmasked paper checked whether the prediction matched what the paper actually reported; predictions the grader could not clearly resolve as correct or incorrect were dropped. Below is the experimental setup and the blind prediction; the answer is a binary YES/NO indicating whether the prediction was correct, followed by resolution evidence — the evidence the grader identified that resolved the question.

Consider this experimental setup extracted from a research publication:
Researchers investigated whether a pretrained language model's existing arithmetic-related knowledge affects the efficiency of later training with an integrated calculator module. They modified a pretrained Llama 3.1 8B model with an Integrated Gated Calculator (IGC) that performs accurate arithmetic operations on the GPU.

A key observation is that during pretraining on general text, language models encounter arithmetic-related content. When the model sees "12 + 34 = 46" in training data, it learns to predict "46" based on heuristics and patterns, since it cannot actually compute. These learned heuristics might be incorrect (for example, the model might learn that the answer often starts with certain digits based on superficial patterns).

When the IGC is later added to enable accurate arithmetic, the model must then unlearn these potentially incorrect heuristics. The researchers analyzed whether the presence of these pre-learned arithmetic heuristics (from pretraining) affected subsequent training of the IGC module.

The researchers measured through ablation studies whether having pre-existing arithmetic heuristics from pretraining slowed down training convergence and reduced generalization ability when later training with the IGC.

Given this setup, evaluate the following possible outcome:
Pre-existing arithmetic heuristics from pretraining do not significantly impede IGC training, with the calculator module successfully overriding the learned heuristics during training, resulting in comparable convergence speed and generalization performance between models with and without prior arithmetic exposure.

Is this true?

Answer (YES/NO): NO